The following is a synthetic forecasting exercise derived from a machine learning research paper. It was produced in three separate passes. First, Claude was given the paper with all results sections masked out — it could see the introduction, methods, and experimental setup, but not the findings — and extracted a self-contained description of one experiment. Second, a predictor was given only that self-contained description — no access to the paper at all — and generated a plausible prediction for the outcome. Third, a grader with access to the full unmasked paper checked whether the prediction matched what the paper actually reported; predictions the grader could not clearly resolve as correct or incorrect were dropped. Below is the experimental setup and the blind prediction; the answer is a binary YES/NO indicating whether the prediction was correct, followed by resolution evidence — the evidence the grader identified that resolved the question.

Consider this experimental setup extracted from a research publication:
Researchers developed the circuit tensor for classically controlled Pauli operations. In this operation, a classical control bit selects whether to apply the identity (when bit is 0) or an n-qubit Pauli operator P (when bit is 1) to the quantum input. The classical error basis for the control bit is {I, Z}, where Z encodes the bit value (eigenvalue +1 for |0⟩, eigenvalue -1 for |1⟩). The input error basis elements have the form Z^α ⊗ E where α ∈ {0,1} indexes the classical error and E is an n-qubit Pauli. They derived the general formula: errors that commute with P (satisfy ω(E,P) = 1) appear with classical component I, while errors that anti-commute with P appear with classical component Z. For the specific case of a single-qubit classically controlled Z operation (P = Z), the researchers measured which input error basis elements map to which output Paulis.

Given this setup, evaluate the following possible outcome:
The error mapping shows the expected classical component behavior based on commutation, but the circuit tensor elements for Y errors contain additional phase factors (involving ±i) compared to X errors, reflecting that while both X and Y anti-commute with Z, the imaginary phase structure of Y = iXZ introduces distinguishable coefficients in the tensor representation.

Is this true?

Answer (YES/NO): NO